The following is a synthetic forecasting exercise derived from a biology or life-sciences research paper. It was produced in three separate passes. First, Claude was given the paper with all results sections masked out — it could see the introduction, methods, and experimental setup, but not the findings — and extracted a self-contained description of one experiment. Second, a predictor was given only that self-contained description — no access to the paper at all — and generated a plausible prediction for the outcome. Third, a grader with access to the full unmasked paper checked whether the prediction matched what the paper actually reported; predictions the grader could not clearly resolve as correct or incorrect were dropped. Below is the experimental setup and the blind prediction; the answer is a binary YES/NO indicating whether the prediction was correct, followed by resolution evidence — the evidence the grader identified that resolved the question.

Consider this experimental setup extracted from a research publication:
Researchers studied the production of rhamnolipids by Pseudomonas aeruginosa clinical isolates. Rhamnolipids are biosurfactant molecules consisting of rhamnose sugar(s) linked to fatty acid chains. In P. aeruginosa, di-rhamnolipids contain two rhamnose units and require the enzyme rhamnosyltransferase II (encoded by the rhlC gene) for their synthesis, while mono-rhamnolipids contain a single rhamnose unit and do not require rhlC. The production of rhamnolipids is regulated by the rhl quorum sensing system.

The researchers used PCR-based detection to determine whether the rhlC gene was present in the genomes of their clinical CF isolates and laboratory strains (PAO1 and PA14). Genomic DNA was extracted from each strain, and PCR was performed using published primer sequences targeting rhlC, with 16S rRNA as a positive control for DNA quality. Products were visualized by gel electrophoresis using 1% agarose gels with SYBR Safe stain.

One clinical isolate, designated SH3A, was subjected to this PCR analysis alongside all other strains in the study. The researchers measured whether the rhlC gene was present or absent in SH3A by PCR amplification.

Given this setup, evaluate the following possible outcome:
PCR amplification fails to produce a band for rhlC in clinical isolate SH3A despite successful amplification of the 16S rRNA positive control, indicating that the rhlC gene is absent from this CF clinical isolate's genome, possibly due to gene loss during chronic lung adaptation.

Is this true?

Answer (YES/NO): YES